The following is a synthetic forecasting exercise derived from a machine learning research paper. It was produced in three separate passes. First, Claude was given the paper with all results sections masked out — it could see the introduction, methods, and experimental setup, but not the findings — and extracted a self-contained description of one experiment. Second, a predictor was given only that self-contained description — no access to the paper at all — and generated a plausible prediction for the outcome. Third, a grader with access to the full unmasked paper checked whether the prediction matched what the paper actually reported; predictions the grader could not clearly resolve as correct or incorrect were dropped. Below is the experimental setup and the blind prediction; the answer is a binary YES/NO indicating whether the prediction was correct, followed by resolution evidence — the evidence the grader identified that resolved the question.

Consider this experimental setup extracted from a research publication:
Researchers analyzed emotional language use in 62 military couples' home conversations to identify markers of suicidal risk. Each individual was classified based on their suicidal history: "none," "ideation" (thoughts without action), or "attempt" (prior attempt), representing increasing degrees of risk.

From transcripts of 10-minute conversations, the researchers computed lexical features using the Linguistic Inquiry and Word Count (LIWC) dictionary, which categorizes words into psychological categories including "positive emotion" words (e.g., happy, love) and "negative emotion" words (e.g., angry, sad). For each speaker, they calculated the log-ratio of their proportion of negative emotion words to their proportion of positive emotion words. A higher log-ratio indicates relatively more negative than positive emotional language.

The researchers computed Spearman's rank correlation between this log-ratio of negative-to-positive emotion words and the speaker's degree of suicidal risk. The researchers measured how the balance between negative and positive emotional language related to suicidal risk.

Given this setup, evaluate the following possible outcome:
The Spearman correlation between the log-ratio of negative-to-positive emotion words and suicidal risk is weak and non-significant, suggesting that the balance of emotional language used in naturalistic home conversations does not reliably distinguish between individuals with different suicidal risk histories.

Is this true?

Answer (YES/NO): NO